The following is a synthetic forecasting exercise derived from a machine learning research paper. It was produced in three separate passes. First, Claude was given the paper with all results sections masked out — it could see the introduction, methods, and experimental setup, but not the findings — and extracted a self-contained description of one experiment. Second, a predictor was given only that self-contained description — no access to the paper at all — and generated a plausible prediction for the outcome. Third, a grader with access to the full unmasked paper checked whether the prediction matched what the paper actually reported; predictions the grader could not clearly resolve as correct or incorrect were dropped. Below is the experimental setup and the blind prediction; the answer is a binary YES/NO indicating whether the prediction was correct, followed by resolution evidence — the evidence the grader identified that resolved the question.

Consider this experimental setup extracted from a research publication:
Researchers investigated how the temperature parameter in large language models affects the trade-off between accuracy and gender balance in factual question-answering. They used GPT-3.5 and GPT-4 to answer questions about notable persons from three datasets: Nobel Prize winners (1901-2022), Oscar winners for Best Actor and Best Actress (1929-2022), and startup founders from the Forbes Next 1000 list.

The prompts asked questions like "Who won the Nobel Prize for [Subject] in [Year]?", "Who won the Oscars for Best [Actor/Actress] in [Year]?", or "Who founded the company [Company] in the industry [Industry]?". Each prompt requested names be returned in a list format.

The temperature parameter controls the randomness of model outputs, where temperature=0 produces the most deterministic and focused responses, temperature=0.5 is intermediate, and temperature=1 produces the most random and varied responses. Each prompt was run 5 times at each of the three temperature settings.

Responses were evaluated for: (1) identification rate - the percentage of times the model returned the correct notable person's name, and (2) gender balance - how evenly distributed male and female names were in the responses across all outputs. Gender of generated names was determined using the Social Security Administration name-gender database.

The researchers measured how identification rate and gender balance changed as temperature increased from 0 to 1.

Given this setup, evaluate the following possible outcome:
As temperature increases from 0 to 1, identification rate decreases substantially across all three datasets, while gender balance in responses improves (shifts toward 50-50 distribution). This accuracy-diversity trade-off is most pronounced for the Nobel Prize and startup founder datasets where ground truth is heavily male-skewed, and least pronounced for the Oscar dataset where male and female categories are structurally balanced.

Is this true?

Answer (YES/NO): NO